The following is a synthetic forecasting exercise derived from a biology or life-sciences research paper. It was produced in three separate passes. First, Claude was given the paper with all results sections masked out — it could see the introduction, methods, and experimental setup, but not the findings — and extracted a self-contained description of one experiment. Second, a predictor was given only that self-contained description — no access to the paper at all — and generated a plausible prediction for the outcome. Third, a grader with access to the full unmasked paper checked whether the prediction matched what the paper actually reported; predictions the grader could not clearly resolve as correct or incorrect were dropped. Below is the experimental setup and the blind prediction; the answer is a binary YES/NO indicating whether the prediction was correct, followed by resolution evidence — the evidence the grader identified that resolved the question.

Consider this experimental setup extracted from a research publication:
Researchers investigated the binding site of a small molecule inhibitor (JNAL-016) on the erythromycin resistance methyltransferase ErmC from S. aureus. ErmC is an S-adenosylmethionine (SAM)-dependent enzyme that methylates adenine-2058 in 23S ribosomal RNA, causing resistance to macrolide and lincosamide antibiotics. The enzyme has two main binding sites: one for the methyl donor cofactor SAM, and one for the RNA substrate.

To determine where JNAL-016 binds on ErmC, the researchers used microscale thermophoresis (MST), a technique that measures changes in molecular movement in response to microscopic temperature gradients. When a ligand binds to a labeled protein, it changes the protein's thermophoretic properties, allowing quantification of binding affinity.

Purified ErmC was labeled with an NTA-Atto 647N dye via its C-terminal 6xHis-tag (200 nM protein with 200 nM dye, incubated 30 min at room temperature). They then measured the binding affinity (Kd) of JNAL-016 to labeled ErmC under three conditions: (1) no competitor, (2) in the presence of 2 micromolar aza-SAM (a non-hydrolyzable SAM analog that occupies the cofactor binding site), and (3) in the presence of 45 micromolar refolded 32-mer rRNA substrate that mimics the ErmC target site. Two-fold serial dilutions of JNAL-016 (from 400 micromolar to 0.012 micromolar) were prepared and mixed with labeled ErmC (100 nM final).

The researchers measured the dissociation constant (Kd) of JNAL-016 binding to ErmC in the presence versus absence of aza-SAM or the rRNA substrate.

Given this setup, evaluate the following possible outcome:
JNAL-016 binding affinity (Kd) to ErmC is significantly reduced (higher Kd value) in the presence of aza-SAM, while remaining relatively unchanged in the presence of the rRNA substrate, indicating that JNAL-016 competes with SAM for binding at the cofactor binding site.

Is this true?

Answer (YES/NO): NO